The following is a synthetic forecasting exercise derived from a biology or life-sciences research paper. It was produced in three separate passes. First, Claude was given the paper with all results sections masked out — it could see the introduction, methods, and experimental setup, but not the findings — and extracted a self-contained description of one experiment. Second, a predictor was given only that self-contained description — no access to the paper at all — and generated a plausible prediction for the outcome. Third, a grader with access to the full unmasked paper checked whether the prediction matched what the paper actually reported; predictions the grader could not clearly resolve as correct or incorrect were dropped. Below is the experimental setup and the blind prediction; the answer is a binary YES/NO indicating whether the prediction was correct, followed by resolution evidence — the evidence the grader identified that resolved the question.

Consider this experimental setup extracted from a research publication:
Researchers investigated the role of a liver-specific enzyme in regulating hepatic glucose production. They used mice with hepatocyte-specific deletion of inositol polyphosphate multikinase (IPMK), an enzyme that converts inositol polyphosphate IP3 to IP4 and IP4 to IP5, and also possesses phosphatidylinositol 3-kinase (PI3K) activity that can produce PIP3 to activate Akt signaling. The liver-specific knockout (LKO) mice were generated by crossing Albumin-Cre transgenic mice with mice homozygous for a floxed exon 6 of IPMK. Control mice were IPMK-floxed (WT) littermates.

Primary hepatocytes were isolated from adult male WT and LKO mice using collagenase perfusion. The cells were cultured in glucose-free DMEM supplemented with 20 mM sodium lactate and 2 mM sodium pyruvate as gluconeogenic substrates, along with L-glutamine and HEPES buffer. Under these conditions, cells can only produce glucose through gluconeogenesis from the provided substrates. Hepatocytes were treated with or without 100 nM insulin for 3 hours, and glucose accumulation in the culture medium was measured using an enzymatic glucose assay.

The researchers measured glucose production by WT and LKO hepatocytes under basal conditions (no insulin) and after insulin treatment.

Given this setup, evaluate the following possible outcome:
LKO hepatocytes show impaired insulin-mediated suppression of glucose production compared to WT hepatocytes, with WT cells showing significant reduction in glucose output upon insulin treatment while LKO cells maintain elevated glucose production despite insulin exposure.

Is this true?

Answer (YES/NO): YES